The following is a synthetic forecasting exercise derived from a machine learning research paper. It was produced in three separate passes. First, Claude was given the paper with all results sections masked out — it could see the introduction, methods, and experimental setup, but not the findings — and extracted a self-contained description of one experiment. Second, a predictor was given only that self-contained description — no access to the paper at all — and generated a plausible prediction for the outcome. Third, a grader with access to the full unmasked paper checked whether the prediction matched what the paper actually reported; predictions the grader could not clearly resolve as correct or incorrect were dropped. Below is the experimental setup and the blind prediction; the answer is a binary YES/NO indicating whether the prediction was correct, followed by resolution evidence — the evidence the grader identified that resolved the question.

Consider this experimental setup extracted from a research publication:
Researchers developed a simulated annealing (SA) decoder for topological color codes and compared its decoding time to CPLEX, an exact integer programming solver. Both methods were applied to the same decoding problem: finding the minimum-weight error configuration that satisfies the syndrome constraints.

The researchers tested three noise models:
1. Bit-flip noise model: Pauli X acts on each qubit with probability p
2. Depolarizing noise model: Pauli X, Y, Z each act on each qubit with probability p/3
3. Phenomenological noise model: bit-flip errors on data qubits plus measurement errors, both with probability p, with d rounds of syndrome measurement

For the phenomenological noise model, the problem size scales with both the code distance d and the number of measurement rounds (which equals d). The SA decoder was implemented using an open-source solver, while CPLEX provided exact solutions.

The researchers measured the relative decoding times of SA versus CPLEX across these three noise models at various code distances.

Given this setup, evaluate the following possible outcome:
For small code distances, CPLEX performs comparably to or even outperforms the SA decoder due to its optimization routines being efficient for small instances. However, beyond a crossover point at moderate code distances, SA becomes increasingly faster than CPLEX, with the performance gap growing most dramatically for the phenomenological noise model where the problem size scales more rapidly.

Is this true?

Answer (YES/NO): NO